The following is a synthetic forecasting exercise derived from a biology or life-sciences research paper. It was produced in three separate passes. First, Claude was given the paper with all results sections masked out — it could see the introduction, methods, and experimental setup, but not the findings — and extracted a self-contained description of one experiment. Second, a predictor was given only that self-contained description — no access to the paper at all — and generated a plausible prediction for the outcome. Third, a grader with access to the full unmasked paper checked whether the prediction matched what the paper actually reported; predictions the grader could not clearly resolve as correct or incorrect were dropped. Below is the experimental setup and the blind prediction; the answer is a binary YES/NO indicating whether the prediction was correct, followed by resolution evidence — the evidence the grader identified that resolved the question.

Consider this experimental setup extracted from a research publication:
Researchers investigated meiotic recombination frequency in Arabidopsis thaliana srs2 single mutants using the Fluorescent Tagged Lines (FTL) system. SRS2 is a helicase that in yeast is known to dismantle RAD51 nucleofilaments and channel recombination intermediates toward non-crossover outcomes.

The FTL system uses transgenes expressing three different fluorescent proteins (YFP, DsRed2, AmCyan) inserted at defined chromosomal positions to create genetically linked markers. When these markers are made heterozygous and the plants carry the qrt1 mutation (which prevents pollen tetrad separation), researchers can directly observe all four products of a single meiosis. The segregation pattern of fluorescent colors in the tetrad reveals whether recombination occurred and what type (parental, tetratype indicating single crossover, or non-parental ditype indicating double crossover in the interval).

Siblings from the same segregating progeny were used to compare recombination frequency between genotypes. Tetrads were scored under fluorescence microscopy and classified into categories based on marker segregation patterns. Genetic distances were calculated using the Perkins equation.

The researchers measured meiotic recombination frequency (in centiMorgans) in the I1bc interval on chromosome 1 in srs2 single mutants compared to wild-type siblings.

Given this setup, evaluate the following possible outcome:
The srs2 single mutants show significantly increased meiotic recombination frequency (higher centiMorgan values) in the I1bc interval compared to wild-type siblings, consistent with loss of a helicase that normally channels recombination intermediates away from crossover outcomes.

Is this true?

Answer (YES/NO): NO